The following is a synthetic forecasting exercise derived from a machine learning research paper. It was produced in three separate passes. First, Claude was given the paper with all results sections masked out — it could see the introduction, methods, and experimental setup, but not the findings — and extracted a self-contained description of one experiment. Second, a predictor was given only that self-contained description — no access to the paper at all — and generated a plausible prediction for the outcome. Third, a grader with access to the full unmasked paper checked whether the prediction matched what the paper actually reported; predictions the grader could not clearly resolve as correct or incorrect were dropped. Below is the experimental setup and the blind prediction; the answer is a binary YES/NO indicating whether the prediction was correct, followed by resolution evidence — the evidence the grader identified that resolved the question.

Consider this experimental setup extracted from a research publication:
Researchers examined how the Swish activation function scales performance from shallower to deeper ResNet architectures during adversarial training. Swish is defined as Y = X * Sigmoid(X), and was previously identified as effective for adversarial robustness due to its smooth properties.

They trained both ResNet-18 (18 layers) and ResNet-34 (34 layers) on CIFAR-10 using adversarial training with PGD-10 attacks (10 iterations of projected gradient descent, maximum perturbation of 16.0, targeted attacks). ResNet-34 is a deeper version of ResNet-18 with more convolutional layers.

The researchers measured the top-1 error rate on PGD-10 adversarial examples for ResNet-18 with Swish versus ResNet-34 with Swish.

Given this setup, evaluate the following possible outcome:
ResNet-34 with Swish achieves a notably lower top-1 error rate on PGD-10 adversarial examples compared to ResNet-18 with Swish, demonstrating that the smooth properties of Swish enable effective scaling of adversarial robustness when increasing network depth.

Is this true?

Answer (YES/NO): NO